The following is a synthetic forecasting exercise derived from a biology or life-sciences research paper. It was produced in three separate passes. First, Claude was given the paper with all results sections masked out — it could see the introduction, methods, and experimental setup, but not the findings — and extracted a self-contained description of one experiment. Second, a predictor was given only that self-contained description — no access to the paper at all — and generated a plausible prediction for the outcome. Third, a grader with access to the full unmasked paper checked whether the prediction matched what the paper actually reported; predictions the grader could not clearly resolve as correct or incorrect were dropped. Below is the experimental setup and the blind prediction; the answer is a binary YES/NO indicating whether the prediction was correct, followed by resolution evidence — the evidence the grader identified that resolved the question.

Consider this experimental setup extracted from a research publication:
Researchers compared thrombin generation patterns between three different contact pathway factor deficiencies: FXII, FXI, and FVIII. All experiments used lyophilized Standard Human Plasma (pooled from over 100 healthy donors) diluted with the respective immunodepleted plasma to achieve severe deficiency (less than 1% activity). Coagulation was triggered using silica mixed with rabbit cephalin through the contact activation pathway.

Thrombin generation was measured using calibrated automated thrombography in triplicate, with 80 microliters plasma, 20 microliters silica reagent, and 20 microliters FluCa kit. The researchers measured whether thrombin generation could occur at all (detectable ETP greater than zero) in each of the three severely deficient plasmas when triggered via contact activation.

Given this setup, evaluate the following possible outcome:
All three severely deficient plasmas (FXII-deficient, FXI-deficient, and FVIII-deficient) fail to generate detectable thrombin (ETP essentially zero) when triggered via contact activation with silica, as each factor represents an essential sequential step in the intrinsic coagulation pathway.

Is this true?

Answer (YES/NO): NO